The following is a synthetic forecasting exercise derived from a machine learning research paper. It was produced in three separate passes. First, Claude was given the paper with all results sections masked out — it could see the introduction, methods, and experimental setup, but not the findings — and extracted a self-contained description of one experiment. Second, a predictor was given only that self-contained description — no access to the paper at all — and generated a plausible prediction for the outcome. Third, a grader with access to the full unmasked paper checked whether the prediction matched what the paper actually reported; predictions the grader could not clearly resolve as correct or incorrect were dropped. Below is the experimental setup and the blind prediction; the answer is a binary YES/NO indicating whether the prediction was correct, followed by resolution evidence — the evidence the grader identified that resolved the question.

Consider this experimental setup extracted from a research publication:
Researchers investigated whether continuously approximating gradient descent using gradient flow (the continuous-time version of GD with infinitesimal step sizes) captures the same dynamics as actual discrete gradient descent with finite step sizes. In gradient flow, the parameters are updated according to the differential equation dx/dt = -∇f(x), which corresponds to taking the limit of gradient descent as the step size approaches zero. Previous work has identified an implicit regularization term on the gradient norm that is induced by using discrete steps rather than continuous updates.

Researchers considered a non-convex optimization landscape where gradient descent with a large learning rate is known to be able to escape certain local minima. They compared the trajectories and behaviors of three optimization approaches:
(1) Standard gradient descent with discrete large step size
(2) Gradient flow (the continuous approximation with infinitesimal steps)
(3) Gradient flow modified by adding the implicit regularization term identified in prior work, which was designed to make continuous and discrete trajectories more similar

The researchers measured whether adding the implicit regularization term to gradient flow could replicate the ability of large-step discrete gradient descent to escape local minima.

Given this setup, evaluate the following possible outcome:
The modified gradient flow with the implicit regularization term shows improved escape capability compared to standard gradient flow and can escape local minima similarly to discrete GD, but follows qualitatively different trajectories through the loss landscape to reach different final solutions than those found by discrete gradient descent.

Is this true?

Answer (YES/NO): NO